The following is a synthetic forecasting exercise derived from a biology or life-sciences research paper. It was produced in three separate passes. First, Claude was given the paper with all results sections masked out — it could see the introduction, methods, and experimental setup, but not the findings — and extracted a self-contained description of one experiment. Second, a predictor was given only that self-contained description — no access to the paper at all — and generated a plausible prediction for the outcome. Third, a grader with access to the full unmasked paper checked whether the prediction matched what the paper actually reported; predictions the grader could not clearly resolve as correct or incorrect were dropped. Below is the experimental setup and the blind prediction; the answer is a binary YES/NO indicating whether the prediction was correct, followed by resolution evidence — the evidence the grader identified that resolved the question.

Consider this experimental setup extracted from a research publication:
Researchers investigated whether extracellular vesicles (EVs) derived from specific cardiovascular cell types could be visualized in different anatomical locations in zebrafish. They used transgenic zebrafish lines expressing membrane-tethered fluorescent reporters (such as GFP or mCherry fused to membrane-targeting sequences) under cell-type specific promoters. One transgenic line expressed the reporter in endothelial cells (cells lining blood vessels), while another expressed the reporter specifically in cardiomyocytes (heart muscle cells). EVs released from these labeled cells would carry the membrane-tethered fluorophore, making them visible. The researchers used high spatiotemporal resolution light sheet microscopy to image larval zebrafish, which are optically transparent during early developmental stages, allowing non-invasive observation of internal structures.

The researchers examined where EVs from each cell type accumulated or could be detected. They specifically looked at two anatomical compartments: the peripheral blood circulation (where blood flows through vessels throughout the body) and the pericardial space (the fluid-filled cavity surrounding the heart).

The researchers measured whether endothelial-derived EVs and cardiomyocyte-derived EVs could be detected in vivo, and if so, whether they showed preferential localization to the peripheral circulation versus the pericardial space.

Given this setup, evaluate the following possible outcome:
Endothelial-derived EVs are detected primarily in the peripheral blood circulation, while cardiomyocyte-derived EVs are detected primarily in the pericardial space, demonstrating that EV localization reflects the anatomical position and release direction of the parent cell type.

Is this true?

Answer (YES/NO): YES